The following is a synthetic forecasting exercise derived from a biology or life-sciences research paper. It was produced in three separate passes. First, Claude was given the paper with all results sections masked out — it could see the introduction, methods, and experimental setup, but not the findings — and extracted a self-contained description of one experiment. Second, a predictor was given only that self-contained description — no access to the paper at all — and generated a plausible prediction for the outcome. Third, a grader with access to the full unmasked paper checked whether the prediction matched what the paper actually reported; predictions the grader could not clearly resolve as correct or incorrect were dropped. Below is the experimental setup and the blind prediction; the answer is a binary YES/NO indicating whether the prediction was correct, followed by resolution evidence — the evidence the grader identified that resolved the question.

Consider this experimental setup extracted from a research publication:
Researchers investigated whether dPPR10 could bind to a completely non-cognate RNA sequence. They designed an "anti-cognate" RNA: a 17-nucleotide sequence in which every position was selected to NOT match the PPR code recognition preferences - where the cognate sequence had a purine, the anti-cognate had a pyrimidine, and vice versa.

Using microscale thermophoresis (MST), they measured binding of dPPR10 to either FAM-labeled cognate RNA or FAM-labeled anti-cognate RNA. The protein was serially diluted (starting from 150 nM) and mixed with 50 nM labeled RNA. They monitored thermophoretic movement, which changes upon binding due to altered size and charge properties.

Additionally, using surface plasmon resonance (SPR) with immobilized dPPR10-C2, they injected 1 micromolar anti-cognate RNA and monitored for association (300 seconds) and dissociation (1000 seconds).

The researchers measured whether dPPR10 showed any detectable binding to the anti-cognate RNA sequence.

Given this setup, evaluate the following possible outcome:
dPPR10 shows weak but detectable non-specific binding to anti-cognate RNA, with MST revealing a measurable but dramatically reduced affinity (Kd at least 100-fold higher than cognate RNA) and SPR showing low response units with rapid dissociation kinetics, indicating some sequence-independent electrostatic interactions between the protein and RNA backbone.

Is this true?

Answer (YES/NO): NO